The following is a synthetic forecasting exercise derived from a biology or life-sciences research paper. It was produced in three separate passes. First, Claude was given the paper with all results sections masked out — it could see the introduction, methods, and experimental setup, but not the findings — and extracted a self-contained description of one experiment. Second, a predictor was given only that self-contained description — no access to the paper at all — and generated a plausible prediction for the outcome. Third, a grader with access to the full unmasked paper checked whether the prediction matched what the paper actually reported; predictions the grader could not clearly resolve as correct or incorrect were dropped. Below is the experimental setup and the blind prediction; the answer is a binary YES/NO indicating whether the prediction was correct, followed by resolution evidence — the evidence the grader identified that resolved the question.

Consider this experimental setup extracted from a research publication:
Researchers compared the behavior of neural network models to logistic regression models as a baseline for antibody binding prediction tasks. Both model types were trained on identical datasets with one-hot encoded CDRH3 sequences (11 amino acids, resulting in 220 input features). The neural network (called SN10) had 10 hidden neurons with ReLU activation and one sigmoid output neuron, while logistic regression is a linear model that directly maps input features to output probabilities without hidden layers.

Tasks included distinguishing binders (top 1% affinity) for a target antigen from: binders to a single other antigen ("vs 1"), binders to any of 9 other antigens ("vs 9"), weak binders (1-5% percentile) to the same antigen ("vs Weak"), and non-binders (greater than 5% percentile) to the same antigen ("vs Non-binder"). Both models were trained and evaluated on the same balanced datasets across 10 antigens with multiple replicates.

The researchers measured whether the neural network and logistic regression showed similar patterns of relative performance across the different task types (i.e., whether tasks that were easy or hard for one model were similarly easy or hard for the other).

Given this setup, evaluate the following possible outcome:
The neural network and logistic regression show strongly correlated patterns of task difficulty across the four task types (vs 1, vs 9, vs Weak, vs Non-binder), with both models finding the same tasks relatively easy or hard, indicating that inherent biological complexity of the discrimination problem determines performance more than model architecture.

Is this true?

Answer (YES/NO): YES